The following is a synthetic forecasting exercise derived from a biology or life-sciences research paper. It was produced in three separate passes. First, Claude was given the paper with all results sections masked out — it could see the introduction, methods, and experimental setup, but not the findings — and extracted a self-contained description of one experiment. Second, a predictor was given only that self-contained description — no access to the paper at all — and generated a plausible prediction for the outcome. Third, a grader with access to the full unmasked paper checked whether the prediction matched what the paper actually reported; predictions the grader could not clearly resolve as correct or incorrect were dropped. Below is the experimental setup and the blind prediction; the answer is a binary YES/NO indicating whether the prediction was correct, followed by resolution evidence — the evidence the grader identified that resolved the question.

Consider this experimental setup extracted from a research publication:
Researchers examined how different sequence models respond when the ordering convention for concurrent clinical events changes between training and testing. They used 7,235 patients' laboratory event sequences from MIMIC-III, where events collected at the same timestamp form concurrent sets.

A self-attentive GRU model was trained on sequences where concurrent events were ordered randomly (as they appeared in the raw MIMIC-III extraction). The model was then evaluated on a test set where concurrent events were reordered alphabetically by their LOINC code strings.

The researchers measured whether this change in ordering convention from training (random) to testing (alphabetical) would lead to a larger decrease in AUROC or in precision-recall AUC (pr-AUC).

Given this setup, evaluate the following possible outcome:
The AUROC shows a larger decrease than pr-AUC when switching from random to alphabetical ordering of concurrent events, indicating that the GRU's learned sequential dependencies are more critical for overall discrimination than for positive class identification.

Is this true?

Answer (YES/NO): NO